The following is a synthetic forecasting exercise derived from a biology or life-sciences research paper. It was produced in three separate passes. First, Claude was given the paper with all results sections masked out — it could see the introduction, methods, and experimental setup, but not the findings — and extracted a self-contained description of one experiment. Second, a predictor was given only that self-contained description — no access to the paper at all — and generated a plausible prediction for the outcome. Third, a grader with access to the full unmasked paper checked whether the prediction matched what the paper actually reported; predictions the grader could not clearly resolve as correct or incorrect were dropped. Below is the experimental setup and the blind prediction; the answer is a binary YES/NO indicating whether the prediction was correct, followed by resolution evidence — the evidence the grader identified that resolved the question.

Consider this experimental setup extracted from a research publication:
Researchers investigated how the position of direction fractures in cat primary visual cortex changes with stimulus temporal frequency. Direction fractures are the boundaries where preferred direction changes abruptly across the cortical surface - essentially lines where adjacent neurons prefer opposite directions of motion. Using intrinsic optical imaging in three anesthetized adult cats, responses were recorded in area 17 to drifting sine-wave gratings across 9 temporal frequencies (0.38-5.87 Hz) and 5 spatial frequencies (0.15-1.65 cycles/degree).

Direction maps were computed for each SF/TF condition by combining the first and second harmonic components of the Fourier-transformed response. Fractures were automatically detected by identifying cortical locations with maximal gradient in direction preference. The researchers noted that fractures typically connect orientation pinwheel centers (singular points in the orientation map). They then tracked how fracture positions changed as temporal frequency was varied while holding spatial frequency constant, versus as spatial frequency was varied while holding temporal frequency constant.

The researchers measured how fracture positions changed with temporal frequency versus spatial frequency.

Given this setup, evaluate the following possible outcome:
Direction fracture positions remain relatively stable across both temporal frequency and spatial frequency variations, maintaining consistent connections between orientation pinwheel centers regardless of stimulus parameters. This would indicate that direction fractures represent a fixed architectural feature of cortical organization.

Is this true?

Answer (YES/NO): NO